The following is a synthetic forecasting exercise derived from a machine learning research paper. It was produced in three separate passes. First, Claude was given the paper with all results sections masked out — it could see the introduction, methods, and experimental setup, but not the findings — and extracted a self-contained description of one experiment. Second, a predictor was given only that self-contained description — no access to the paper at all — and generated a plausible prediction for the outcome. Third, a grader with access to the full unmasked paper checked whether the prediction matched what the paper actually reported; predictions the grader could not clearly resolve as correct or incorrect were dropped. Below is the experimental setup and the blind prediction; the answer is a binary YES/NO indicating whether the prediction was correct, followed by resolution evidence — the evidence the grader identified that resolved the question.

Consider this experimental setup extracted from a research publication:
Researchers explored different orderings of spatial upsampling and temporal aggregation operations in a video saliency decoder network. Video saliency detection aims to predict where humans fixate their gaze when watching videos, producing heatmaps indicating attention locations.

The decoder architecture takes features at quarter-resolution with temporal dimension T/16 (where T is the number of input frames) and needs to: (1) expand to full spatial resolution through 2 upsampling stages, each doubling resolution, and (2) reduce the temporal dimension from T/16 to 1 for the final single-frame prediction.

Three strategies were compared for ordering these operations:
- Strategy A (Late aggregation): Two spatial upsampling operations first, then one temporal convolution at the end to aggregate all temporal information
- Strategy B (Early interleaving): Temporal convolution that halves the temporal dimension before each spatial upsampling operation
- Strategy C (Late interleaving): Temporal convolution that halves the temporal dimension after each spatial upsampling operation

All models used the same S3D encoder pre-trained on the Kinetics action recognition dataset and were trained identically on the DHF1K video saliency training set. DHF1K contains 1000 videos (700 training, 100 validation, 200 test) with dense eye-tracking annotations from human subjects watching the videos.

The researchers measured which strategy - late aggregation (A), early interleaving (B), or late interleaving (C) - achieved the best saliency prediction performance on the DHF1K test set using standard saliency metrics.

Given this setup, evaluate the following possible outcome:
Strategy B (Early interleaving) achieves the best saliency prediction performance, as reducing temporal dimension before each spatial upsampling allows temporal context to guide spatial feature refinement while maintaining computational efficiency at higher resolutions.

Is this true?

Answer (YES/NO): NO